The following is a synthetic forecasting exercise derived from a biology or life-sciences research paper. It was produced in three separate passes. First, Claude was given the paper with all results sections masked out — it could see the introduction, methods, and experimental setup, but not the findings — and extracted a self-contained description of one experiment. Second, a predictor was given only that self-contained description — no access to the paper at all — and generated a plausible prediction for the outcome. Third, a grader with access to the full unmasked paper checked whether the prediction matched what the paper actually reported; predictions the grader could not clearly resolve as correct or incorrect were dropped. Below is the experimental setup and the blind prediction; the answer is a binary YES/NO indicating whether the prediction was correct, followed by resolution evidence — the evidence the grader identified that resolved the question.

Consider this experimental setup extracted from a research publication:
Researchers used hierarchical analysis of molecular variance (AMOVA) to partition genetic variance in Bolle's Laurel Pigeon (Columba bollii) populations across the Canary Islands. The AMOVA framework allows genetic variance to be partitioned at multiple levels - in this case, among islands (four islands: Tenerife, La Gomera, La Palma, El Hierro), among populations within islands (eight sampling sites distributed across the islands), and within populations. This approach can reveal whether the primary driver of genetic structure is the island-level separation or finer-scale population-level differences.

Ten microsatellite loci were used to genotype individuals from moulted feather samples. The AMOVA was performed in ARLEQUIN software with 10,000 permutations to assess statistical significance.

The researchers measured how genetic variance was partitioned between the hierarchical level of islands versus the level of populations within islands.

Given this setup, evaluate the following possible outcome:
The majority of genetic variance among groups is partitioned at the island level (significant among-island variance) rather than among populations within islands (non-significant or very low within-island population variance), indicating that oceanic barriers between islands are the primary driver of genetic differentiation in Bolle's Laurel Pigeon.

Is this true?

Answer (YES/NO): YES